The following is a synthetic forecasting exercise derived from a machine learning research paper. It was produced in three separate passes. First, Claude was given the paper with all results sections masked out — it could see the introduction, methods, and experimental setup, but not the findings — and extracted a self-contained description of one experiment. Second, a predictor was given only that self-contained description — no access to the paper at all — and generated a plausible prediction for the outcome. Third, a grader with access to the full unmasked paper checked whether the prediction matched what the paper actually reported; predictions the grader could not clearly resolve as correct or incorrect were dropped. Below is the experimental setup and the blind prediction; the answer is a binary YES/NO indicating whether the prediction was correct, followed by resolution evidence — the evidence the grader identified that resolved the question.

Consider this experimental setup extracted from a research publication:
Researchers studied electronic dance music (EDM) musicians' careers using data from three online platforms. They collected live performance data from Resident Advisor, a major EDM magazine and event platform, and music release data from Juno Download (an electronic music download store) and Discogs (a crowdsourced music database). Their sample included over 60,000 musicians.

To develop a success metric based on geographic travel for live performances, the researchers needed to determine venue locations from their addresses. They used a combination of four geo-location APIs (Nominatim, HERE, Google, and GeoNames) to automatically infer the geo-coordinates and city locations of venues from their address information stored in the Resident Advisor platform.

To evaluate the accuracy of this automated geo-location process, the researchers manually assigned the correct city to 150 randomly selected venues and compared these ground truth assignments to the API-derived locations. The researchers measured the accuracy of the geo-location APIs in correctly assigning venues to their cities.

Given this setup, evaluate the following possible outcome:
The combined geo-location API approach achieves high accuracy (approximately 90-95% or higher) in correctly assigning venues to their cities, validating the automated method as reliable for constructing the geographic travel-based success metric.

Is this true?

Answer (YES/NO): NO